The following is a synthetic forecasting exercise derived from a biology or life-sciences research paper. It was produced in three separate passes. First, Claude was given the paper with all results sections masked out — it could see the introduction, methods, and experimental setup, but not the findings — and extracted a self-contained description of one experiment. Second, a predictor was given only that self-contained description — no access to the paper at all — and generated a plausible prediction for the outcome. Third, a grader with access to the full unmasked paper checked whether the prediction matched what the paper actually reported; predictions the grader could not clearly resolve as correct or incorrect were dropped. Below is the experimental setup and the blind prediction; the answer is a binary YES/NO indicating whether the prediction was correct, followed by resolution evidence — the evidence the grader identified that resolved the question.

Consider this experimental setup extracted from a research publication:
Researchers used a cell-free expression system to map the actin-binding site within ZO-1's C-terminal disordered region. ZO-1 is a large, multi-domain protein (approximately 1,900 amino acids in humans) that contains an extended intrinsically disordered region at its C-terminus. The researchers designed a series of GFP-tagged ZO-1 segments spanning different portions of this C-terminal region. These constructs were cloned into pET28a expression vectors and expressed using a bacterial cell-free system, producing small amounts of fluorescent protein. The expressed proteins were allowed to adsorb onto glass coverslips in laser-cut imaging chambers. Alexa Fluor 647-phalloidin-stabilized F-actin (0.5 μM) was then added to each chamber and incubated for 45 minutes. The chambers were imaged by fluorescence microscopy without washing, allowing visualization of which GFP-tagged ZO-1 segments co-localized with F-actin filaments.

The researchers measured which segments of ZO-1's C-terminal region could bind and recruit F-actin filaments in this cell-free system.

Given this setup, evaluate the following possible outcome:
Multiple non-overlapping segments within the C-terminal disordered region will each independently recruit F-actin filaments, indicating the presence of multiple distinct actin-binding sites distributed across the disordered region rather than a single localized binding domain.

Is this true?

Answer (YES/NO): NO